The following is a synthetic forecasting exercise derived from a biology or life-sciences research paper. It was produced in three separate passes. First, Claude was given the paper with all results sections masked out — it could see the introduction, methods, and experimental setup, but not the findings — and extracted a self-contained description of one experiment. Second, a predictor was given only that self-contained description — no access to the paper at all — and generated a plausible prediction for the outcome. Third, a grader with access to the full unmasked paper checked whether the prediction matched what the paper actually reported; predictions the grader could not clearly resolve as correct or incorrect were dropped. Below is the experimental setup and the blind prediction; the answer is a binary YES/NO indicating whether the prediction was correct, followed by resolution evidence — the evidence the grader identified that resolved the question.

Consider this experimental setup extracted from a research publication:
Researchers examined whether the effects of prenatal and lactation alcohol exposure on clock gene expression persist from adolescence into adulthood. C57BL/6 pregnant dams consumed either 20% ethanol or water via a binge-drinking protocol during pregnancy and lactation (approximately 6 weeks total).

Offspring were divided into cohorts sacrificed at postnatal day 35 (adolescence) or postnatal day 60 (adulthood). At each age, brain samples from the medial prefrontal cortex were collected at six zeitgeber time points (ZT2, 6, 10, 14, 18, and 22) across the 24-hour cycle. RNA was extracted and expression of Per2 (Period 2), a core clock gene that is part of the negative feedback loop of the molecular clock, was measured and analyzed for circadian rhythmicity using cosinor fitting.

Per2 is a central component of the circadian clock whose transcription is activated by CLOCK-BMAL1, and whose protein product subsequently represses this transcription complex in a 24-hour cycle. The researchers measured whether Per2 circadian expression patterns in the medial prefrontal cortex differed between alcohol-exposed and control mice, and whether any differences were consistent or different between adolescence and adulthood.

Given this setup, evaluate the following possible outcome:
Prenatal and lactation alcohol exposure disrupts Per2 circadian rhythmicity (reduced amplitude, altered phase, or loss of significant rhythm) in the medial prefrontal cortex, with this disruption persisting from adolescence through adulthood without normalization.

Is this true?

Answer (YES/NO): NO